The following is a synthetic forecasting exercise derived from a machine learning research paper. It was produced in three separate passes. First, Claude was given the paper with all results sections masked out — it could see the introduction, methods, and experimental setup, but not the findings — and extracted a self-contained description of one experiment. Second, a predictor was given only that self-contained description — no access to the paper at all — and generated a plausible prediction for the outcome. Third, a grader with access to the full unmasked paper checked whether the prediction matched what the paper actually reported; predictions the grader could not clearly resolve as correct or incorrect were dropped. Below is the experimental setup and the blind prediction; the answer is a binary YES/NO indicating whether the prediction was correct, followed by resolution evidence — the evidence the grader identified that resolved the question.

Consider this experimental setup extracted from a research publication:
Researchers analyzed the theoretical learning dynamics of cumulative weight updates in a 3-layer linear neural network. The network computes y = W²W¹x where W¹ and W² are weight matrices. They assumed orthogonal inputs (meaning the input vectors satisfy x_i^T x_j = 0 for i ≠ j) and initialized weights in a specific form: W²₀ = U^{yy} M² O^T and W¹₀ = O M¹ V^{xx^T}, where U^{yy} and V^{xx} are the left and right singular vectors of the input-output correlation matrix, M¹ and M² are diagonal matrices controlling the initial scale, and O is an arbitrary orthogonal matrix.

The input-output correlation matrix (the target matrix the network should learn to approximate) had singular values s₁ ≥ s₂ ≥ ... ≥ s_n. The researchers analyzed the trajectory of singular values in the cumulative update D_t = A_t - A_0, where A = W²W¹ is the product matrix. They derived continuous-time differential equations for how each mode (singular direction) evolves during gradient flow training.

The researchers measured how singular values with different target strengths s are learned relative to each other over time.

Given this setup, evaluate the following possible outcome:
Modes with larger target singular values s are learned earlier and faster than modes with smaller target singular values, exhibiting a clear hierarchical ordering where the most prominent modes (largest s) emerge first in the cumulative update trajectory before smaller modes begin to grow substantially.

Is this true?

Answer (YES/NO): YES